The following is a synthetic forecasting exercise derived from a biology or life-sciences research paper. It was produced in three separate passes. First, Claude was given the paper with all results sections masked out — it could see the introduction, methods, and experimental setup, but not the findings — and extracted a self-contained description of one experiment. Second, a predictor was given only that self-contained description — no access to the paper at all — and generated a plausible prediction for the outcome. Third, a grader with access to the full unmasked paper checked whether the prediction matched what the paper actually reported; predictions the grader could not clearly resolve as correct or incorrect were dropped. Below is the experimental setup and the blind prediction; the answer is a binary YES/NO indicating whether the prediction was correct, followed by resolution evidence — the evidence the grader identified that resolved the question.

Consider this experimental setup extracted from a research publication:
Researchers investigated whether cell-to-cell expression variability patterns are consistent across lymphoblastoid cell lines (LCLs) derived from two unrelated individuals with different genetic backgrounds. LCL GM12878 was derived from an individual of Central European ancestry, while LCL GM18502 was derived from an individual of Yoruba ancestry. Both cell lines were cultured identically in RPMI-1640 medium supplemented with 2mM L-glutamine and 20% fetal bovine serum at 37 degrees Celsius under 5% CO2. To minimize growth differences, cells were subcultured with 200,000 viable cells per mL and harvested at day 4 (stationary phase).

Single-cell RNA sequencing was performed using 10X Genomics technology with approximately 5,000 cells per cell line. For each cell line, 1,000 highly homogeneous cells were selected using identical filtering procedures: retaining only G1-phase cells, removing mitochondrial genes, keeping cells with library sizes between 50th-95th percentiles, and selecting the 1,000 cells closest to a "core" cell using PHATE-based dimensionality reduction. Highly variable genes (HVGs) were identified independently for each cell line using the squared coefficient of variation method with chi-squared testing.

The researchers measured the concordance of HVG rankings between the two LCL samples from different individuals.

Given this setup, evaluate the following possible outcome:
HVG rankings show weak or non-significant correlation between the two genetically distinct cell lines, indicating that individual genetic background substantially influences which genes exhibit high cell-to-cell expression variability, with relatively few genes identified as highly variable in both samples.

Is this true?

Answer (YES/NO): NO